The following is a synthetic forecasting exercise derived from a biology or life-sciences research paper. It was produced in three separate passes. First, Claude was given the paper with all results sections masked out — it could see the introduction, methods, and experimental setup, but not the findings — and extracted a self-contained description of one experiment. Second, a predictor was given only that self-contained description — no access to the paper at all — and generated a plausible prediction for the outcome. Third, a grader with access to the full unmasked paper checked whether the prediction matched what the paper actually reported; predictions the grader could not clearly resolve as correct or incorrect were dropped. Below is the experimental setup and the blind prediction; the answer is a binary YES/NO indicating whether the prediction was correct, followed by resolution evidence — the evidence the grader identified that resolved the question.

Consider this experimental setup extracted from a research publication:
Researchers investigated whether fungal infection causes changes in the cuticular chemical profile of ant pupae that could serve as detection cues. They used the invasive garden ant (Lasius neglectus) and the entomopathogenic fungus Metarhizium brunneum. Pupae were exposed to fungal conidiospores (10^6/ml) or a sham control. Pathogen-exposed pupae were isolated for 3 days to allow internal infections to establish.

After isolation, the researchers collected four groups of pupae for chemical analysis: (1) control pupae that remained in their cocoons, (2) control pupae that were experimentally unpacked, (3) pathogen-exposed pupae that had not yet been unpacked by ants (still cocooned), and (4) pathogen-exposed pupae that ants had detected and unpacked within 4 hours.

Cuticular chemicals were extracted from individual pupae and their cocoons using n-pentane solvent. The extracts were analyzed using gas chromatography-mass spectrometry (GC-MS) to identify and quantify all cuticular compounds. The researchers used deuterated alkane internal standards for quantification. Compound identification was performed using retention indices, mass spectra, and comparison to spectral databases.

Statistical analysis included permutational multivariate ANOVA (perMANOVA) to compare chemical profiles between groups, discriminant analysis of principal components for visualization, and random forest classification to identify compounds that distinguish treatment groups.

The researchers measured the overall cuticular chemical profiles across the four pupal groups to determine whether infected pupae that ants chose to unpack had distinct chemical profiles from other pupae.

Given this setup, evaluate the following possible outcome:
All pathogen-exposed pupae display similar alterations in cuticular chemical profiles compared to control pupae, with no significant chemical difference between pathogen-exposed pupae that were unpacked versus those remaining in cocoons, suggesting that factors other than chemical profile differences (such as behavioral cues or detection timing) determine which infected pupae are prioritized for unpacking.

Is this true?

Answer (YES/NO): NO